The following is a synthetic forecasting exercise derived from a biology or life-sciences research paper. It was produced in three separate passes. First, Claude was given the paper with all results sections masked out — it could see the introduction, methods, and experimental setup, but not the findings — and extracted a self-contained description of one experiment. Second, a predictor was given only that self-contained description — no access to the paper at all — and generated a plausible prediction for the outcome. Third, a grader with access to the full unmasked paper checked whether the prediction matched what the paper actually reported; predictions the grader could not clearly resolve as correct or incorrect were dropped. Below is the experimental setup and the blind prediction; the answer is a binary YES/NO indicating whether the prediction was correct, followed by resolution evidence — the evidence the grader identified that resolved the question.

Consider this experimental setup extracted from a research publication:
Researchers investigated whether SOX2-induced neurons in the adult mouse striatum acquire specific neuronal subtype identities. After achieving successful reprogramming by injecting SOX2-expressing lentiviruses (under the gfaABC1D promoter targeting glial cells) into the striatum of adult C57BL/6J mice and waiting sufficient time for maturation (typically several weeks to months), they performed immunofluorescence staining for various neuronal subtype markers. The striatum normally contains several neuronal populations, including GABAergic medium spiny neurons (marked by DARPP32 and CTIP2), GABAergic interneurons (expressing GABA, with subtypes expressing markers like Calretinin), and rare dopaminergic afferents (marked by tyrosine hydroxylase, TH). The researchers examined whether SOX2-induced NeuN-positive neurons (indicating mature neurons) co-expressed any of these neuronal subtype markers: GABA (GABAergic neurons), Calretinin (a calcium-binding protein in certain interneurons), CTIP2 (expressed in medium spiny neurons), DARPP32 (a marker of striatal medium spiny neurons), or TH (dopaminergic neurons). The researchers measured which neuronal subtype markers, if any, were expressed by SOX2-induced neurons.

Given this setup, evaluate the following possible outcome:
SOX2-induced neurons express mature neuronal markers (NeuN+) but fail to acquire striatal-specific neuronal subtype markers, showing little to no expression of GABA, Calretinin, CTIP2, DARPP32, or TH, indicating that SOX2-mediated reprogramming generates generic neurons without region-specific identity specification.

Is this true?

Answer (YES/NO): NO